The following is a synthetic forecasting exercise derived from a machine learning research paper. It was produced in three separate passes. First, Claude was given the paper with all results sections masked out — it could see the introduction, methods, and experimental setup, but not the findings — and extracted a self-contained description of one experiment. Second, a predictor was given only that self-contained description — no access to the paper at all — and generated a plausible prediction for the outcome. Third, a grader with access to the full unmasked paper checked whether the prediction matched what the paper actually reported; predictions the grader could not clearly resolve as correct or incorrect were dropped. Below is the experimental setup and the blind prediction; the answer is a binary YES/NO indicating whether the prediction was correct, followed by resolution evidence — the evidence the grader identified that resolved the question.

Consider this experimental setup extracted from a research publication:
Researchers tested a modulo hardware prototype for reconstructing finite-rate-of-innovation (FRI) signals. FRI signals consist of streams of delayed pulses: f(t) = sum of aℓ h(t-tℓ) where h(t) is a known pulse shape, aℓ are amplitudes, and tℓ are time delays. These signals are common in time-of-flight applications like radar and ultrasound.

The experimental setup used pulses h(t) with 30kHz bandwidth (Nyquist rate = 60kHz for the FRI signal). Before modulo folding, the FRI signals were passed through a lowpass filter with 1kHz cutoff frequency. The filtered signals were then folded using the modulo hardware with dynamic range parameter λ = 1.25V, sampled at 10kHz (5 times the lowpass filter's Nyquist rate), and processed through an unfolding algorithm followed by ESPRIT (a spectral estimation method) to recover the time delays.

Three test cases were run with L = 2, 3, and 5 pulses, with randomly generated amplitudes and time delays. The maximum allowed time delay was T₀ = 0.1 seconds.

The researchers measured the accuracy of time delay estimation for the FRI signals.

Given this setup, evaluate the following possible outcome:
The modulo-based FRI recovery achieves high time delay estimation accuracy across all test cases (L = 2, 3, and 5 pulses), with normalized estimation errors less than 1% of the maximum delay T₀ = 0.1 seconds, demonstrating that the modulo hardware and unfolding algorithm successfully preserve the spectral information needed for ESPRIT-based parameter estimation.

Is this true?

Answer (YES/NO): NO